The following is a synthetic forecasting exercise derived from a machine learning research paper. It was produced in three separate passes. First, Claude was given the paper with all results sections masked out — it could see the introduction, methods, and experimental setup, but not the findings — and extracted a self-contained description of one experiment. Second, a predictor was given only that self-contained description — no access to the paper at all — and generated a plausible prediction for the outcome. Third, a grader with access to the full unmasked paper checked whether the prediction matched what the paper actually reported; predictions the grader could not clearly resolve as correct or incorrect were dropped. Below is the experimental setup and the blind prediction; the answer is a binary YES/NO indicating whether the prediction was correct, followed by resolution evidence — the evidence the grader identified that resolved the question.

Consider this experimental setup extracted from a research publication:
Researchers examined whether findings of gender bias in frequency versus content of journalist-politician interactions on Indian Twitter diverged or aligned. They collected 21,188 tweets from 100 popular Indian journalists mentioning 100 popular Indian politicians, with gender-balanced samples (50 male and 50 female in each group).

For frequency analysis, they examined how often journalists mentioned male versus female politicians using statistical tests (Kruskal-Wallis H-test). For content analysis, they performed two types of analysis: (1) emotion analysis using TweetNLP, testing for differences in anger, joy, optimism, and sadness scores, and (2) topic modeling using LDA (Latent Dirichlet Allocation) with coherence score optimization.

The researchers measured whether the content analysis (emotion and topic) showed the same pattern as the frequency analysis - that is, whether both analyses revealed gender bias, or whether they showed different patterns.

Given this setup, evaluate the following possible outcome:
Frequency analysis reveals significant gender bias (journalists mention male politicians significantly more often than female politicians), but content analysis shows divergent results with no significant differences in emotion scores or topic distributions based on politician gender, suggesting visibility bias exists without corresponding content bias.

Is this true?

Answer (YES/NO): YES